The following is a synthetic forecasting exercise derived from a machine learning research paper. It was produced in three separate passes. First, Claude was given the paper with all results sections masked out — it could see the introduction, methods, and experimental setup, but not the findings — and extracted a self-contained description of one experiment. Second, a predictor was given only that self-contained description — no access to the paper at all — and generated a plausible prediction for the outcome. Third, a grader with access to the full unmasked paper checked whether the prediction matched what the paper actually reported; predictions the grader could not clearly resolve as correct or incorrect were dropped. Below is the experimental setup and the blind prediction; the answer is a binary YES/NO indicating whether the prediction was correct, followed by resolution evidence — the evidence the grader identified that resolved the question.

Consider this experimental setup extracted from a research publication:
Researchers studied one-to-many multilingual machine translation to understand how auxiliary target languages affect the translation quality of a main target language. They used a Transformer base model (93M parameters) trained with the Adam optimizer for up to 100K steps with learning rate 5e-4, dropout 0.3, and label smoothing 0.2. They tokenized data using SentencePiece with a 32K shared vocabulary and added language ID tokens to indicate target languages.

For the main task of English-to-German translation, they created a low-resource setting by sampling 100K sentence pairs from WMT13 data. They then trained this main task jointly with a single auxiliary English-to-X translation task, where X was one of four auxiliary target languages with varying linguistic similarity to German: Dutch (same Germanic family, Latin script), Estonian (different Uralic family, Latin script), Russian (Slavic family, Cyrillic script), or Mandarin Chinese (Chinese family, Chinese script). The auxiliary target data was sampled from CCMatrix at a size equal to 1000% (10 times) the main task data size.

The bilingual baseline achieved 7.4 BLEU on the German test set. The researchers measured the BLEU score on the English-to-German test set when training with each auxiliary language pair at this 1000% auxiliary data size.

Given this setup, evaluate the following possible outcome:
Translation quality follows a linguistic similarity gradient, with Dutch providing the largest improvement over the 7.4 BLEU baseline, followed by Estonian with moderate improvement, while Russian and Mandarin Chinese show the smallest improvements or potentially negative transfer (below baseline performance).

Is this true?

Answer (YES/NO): YES